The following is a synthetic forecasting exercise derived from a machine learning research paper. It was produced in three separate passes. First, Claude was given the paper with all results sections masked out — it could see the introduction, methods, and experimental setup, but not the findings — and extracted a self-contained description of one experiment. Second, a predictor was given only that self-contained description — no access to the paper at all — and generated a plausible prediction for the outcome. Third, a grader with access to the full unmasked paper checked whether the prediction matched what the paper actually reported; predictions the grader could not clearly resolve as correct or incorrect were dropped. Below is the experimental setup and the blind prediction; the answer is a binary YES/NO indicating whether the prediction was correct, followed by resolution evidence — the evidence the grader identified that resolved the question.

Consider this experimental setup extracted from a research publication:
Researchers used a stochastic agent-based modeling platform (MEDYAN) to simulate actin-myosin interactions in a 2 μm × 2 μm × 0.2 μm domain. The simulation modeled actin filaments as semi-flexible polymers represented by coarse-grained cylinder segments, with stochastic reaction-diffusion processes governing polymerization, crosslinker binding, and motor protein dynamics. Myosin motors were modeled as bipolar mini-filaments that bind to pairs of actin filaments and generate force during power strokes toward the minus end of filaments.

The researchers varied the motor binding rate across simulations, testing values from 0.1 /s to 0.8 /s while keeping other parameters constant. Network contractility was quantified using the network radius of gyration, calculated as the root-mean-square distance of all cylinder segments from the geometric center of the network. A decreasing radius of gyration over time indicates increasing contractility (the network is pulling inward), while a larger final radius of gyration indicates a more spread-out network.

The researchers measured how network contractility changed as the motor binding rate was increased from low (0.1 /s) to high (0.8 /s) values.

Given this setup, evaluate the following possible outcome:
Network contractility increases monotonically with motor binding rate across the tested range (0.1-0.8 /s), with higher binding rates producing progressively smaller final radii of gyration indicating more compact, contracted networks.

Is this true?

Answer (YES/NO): NO